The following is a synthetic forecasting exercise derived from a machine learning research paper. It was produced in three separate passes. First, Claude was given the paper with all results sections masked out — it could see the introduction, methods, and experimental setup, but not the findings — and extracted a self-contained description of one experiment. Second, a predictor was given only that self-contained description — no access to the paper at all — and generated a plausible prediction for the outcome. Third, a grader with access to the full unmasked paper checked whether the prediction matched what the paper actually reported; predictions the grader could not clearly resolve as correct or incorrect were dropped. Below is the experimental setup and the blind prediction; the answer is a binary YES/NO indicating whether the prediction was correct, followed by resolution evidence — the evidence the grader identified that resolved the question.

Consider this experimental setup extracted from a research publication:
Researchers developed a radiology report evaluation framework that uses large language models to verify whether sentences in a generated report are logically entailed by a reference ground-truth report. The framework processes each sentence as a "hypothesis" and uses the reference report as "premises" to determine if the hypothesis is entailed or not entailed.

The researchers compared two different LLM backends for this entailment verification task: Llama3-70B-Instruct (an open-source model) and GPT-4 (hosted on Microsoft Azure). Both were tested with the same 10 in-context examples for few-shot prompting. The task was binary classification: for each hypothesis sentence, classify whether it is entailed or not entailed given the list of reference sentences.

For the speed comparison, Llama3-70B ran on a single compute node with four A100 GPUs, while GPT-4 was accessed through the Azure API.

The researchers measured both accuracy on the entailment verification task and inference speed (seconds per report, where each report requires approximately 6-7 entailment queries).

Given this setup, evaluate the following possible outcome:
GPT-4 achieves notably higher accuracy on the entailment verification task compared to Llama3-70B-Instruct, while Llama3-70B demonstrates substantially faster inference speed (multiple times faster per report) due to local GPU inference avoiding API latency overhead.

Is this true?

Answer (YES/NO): NO